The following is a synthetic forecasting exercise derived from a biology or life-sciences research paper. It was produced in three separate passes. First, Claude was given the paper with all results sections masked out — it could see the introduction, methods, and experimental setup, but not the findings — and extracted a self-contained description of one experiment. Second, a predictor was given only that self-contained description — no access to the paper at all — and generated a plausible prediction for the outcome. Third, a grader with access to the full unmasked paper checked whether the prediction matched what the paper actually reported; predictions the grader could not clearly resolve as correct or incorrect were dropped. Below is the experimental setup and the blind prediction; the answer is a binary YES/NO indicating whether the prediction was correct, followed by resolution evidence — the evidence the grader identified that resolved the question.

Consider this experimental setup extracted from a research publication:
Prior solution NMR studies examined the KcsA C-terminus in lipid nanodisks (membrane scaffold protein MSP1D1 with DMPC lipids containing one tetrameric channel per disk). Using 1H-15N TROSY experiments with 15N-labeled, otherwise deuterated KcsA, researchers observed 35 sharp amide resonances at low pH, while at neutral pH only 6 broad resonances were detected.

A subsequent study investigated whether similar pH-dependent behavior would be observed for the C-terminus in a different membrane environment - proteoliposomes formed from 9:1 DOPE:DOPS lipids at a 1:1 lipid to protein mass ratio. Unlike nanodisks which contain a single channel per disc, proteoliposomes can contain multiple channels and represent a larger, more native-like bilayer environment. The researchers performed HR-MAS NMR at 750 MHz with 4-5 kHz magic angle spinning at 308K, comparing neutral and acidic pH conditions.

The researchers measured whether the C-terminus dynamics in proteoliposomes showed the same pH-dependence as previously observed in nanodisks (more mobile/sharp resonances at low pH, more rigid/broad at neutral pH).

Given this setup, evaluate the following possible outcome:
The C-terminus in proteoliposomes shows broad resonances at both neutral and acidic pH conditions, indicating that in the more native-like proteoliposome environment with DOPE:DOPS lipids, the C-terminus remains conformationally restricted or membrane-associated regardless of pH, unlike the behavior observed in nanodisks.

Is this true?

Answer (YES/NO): NO